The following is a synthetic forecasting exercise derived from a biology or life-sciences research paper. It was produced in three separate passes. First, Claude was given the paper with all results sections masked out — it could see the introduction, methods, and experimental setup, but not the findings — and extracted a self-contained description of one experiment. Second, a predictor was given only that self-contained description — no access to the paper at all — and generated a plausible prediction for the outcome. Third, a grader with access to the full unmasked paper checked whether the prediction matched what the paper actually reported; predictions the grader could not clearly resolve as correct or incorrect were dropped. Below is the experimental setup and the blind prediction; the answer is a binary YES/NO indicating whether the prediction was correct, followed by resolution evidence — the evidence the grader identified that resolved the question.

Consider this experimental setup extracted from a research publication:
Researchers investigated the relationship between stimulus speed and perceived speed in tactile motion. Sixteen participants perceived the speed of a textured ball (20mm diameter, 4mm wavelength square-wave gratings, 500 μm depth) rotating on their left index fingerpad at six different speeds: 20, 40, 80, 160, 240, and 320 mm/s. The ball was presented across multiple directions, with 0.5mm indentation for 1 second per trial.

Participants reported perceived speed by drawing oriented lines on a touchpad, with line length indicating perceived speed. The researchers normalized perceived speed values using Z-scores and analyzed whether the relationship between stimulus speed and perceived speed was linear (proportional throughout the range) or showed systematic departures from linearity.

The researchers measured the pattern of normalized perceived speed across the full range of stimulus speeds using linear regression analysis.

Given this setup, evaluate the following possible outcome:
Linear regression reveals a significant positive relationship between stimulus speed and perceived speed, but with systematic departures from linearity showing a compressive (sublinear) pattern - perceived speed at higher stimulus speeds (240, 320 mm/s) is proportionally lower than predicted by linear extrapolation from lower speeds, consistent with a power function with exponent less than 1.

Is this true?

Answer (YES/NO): NO